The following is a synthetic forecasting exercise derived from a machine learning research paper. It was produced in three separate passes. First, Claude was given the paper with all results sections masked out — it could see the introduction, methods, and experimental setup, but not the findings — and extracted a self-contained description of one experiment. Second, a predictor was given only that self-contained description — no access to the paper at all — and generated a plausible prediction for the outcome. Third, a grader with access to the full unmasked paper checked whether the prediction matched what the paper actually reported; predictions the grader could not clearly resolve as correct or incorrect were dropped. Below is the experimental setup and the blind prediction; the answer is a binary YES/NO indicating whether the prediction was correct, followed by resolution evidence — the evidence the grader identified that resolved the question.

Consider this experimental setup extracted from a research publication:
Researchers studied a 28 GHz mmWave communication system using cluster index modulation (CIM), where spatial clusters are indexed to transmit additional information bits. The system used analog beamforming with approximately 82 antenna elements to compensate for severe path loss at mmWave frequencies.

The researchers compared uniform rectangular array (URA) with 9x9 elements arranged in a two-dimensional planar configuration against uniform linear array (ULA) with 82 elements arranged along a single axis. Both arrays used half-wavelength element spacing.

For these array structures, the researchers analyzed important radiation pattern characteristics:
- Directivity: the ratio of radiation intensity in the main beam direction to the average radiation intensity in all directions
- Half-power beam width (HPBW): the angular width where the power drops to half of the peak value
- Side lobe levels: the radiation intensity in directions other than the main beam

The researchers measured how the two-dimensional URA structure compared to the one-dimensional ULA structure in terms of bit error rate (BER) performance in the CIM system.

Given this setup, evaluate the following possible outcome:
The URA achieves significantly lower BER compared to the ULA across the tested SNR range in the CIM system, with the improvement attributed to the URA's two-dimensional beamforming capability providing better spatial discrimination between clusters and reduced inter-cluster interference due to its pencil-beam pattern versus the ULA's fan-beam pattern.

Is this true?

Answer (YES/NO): YES